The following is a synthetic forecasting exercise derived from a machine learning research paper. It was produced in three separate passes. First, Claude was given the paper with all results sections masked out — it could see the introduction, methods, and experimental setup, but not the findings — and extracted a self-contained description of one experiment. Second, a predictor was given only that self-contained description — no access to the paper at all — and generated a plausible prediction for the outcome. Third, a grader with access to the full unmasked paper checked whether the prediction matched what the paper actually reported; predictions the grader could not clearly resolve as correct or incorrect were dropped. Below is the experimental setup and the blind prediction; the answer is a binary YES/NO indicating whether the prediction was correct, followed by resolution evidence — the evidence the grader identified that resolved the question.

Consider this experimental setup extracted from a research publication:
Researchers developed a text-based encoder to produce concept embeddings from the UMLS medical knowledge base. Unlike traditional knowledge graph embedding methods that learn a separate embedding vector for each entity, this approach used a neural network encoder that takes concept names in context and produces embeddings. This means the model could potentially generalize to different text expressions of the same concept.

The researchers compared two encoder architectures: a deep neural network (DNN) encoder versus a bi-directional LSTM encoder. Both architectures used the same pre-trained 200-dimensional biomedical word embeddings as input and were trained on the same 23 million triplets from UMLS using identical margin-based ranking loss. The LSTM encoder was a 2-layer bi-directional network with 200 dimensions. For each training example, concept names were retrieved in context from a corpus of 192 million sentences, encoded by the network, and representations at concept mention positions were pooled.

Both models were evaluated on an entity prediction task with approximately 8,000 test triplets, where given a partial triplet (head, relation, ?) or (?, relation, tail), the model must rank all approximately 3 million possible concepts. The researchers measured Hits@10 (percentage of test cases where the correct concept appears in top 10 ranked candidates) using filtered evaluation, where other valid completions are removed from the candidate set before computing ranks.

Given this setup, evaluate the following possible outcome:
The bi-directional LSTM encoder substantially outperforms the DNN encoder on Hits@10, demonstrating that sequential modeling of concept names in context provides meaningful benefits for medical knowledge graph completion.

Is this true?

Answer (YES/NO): YES